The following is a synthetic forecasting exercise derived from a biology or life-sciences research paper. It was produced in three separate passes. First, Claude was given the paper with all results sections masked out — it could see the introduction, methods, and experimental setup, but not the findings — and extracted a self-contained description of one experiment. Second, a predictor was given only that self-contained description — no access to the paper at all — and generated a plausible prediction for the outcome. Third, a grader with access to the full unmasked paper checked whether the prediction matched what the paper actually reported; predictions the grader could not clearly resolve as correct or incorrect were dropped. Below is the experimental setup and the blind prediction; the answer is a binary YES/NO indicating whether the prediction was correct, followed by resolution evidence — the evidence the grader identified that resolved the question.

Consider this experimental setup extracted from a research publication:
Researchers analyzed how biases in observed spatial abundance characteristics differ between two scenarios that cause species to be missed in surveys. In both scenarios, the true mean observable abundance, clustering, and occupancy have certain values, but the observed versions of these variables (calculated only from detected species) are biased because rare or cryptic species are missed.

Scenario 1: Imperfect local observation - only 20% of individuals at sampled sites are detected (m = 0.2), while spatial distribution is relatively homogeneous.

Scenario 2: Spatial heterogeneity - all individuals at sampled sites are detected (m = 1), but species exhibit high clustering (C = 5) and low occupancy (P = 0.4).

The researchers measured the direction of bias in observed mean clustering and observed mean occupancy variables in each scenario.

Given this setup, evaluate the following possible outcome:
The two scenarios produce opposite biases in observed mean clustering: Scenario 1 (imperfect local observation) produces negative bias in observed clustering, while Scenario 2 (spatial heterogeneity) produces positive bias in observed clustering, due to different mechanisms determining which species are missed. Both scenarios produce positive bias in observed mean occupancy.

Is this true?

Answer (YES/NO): NO